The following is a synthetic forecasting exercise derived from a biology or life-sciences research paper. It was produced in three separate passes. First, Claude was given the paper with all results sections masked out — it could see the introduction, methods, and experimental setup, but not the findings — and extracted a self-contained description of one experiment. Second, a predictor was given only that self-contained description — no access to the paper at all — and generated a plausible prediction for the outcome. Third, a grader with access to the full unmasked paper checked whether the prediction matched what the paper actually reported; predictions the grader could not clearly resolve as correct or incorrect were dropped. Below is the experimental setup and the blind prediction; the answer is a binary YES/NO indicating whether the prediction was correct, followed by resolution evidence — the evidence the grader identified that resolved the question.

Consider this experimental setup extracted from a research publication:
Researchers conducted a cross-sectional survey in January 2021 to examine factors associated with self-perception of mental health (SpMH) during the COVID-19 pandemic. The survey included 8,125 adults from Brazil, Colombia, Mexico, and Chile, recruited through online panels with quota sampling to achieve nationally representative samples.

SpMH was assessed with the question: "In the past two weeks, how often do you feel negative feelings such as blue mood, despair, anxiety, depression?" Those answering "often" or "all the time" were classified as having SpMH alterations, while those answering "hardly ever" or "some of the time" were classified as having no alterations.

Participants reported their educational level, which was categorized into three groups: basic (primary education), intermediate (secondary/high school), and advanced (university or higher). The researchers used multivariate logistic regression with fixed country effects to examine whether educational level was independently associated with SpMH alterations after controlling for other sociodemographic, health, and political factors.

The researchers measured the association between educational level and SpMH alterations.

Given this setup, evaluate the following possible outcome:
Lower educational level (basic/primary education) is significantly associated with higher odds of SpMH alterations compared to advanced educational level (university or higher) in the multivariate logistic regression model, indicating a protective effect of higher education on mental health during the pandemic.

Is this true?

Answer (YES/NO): NO